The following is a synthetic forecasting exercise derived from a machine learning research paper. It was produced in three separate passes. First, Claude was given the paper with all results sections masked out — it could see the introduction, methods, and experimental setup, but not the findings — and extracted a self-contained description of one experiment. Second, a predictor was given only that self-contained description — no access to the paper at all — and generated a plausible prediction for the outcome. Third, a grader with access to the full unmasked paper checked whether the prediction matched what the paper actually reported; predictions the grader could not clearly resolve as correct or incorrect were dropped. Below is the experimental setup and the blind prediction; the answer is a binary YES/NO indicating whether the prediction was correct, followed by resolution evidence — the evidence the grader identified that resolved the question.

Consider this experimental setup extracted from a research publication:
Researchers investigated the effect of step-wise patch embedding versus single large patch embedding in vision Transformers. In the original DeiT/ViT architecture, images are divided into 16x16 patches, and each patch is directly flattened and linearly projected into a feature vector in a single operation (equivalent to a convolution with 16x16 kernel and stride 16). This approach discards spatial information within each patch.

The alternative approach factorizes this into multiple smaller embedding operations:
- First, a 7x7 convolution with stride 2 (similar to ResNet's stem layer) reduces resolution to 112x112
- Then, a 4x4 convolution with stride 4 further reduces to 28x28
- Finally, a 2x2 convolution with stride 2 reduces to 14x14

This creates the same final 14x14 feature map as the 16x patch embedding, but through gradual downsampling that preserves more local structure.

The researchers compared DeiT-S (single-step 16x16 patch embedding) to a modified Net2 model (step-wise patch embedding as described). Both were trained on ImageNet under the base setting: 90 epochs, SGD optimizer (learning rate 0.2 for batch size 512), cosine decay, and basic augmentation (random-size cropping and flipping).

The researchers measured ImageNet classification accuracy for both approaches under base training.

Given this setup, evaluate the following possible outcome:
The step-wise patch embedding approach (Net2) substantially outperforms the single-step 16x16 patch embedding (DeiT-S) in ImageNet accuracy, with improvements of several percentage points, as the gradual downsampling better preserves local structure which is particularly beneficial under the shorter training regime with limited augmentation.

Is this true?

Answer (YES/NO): YES